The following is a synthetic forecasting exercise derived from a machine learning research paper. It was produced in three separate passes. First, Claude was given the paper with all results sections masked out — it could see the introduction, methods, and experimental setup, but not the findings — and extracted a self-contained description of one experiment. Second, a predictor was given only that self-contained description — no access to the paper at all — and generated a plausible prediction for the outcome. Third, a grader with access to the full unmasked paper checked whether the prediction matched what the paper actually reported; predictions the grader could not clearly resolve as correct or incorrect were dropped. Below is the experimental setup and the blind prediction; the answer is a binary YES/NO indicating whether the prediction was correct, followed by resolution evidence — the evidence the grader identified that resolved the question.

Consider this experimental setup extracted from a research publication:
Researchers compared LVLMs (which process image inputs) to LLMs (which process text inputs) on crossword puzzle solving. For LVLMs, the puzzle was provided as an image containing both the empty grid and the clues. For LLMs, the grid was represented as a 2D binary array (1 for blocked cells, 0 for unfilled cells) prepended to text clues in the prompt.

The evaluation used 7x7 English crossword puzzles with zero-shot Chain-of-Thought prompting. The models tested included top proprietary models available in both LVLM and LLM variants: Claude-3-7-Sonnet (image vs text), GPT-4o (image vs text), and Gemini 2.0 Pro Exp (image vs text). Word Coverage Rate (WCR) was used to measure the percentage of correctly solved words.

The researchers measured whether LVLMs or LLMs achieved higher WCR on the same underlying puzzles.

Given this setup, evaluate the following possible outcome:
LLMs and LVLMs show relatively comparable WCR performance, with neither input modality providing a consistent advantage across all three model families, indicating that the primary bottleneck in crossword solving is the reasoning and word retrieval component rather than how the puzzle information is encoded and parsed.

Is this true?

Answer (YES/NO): NO